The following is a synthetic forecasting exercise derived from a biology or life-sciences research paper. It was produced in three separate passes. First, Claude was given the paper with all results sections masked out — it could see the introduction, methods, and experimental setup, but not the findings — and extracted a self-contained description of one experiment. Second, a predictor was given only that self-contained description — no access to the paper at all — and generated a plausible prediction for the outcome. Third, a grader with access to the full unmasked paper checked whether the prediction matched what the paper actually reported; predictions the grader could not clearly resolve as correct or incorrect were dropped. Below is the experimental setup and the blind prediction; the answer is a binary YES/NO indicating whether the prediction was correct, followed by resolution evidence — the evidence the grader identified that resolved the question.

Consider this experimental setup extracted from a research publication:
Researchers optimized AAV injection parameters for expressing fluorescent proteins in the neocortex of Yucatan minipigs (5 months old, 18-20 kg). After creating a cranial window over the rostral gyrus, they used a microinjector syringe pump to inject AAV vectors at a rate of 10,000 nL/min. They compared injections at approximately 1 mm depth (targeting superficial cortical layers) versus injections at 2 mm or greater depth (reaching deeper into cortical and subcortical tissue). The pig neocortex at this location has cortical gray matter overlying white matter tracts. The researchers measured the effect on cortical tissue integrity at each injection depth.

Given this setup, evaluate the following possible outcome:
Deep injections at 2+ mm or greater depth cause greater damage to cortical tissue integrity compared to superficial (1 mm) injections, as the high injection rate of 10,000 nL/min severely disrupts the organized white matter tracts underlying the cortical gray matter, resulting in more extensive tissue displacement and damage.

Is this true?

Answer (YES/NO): YES